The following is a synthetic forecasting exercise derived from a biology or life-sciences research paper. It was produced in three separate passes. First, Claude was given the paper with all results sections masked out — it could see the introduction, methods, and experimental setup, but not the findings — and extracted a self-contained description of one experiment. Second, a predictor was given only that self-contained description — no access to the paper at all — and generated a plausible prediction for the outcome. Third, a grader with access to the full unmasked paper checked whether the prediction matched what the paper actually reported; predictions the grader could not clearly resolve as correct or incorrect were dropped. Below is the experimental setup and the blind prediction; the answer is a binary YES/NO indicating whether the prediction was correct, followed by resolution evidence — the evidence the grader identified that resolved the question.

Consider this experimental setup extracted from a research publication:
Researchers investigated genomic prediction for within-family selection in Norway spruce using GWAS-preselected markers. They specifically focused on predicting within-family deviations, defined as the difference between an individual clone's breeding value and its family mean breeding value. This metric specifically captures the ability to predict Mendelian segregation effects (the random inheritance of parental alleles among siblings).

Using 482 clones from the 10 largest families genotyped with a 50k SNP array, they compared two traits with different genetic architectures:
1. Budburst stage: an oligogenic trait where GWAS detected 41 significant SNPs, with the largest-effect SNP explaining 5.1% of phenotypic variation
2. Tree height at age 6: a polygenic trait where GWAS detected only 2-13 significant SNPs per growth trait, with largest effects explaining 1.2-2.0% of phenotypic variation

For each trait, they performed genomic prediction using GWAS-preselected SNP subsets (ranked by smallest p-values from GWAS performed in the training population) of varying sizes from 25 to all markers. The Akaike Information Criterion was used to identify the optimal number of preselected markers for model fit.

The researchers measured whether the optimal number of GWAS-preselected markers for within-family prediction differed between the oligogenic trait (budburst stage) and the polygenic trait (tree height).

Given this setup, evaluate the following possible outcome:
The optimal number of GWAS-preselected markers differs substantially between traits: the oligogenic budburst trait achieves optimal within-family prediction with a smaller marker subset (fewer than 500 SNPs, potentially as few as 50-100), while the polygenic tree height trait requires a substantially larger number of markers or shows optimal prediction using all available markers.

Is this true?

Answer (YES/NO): YES